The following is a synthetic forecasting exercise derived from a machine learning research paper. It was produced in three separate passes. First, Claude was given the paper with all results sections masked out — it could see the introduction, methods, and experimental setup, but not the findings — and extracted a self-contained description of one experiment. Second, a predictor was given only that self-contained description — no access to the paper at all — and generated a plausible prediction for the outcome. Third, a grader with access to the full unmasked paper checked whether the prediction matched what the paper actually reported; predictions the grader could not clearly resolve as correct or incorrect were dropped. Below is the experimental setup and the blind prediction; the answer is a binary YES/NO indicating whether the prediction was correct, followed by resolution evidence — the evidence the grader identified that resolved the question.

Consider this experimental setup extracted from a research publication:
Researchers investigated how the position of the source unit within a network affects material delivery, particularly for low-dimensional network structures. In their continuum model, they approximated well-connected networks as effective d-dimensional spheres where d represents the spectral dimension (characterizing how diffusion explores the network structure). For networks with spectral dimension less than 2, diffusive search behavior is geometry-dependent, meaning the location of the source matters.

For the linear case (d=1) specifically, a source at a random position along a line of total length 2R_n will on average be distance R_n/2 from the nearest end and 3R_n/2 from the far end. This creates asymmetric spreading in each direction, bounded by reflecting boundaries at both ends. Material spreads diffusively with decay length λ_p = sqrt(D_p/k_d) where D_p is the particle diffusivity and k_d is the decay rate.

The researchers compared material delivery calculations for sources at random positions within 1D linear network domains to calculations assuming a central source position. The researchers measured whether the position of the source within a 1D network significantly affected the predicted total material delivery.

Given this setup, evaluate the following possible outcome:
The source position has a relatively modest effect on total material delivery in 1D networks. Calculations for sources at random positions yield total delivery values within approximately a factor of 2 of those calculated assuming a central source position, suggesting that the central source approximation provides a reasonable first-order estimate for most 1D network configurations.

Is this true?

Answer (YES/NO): NO